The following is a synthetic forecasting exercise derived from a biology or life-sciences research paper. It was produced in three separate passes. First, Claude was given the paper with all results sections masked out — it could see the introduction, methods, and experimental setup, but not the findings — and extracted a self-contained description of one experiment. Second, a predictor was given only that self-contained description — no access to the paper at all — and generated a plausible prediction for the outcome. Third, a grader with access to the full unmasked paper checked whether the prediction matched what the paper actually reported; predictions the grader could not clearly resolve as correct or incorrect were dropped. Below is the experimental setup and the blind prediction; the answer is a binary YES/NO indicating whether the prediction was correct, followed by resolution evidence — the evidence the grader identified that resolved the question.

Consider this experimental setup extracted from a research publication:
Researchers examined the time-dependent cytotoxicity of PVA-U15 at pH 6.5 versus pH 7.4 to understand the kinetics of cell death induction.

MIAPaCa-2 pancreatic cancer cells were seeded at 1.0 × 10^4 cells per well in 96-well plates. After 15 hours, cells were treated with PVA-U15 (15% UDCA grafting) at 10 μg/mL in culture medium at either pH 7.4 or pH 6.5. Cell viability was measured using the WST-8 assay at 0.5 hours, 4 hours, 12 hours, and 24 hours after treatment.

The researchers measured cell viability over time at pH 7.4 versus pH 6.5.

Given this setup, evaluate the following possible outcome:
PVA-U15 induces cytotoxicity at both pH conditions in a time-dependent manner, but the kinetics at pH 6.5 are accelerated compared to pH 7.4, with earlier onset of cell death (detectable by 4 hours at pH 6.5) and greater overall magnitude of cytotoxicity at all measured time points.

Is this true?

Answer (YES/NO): NO